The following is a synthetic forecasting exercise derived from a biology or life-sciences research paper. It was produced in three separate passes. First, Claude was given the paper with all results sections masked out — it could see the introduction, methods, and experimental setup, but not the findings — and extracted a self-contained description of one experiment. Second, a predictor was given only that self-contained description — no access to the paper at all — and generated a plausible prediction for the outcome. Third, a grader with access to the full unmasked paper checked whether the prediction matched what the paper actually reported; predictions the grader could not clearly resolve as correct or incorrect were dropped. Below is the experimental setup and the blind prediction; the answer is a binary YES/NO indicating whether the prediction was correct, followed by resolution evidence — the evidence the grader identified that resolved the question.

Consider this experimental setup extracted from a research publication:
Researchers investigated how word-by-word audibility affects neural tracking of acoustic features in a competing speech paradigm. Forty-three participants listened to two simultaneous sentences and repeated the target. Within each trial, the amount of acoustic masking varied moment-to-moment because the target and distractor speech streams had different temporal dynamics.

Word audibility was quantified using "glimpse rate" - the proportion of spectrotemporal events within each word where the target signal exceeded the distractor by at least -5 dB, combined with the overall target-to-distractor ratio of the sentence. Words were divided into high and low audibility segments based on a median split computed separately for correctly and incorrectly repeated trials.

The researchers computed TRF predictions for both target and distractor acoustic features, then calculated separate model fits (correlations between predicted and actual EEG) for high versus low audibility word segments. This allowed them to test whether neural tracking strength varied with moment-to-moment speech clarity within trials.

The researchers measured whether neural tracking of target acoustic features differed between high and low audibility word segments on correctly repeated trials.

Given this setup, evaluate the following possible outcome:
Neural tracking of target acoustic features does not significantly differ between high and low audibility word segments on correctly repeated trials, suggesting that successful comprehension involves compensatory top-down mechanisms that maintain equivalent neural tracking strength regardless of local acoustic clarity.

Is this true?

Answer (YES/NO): NO